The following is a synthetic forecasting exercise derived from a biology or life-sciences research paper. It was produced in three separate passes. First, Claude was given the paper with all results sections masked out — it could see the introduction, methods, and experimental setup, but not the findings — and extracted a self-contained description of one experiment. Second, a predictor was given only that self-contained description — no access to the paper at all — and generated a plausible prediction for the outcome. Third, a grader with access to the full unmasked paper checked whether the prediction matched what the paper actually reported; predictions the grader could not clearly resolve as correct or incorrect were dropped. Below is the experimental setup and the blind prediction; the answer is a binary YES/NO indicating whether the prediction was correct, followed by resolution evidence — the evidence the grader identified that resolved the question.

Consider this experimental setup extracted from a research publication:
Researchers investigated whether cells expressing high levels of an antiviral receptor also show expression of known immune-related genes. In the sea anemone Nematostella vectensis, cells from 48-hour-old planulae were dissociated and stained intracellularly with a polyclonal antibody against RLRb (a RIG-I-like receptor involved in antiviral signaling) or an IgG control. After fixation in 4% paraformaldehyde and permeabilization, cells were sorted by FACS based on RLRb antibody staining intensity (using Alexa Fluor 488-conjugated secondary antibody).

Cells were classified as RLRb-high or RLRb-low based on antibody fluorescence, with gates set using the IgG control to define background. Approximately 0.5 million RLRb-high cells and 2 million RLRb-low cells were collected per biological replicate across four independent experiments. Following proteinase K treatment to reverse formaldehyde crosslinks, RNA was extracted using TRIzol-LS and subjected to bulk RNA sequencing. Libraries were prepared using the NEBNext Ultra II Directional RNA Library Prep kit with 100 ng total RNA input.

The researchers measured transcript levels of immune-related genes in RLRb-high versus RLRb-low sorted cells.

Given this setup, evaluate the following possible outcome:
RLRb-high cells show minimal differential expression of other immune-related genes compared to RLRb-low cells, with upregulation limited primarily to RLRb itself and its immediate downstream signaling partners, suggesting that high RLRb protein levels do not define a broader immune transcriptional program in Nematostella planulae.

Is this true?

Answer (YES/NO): NO